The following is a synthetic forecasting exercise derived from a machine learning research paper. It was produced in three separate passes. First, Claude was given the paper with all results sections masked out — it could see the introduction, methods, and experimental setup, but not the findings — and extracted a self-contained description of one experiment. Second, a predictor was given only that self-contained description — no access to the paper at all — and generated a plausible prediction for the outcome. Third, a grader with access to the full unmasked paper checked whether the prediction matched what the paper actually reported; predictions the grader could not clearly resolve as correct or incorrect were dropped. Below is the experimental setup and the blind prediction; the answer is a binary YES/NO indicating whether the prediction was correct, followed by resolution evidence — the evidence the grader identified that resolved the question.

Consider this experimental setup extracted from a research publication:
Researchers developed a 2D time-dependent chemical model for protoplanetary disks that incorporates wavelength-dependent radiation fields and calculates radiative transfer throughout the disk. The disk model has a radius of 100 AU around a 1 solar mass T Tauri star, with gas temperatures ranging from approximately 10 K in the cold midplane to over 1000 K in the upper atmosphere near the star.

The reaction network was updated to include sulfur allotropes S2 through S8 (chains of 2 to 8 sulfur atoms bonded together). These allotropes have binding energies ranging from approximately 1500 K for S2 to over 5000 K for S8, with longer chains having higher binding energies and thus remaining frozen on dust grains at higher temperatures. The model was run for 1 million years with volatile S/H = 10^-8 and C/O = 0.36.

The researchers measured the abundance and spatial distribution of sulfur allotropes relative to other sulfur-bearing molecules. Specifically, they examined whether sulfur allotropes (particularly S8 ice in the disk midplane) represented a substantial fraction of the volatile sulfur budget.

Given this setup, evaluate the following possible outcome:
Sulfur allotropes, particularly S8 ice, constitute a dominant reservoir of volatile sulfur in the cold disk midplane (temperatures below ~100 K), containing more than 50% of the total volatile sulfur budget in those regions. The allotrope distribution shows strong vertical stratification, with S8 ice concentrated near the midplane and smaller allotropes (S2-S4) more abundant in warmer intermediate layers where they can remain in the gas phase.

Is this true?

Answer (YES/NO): NO